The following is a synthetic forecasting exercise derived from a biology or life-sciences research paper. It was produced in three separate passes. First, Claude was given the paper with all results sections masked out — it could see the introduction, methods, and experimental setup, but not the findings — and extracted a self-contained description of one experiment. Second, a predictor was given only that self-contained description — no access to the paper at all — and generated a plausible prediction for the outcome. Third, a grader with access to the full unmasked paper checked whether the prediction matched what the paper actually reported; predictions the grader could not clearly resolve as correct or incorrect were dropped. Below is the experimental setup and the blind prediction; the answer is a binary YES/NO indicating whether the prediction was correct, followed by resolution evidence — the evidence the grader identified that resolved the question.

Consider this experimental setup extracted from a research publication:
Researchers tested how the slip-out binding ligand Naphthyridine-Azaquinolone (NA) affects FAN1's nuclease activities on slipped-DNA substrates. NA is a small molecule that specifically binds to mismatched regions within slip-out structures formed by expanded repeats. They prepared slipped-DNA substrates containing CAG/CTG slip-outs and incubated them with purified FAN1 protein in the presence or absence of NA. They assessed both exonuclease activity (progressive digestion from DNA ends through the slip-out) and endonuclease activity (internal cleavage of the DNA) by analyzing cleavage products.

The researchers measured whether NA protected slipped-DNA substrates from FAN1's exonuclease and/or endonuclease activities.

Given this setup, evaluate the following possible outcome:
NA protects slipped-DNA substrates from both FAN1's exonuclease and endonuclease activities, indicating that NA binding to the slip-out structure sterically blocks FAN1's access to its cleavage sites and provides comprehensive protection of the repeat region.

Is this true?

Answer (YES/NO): NO